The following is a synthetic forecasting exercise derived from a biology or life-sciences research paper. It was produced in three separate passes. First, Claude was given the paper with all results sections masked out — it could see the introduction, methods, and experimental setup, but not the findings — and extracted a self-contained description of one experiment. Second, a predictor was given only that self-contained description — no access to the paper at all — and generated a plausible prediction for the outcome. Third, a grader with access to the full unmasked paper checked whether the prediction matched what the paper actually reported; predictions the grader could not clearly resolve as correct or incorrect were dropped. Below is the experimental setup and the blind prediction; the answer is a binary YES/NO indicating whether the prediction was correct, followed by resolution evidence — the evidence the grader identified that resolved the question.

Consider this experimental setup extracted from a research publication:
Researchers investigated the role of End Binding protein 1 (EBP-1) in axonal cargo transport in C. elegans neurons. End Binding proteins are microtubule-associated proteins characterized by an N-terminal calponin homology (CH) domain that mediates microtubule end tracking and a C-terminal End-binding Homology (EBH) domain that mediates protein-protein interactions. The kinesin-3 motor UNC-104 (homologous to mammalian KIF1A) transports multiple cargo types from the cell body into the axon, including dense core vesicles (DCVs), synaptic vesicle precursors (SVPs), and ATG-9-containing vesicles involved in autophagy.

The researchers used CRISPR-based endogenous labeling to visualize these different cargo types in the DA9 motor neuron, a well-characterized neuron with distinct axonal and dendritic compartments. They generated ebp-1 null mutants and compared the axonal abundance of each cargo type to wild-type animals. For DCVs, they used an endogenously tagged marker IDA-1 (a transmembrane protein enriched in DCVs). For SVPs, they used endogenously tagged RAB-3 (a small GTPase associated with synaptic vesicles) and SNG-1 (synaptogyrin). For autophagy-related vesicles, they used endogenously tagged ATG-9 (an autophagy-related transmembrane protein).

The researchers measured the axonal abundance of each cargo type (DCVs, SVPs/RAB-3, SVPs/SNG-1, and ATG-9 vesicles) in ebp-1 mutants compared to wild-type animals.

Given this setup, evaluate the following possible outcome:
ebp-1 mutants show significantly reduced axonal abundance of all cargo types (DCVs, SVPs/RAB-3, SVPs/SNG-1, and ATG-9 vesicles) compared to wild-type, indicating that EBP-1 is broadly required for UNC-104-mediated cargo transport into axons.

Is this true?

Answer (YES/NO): NO